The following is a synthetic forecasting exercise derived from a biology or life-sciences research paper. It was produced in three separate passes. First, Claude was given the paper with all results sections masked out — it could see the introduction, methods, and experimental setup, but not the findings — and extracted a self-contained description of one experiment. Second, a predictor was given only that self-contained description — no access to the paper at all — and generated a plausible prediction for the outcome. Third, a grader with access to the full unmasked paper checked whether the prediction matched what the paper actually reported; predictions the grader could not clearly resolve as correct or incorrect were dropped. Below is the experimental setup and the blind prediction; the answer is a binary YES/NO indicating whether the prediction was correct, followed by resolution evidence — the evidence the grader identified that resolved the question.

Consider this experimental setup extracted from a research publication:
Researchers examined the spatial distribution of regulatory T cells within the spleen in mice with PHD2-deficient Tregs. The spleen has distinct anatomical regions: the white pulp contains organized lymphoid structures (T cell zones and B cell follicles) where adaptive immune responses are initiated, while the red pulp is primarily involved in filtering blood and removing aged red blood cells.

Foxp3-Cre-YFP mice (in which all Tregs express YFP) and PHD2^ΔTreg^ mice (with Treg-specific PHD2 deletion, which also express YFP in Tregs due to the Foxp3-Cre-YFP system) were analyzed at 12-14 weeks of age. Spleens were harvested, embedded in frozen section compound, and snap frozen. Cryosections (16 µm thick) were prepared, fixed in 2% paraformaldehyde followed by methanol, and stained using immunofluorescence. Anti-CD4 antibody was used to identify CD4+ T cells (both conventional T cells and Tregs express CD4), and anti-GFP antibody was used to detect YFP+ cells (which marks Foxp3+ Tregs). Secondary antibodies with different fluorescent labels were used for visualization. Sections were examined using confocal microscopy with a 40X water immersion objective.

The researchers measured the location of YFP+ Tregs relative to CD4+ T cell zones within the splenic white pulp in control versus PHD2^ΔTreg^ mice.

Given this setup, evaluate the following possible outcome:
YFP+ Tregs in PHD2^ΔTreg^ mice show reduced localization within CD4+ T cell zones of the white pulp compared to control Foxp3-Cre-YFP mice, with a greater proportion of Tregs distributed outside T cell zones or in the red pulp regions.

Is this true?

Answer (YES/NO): YES